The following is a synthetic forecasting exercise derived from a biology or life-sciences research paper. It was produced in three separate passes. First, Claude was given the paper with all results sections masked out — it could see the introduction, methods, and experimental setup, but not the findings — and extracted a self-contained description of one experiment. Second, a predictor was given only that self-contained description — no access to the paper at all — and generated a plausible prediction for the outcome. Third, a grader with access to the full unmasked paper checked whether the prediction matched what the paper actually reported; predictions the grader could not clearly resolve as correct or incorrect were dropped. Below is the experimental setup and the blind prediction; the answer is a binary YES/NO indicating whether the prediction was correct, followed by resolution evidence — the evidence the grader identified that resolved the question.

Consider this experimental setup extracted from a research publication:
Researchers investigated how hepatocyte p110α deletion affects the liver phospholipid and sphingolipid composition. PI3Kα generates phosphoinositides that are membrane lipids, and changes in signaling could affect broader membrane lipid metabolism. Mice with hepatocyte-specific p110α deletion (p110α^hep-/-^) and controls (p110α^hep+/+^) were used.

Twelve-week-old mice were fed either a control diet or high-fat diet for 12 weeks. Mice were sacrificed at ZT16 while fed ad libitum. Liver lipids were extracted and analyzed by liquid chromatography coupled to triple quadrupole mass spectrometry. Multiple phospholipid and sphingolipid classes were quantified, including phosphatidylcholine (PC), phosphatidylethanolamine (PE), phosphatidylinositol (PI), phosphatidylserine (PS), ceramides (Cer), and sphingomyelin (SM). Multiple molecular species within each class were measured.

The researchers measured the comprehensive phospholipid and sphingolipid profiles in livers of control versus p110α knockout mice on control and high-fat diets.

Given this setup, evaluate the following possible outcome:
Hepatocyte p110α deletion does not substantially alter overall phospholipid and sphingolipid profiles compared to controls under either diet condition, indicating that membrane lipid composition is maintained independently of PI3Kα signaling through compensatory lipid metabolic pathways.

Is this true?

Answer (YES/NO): NO